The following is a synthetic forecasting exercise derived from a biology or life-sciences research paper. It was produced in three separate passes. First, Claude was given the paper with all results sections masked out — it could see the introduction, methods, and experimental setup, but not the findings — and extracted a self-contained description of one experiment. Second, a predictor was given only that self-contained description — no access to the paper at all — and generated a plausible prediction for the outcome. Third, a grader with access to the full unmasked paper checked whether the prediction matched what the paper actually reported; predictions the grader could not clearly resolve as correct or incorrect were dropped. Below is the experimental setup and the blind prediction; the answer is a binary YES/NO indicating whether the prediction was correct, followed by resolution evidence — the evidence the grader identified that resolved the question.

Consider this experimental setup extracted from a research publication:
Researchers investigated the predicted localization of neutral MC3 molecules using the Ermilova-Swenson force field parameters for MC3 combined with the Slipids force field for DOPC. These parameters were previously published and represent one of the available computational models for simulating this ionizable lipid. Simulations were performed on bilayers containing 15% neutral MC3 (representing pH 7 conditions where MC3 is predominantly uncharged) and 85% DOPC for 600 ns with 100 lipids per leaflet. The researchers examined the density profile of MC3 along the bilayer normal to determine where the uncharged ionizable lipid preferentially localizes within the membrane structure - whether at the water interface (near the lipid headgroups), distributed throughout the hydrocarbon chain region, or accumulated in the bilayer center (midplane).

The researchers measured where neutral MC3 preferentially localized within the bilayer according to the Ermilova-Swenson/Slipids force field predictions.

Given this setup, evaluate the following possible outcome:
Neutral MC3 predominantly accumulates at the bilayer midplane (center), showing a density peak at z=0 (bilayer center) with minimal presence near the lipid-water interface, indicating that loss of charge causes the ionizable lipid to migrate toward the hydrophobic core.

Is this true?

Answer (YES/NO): NO